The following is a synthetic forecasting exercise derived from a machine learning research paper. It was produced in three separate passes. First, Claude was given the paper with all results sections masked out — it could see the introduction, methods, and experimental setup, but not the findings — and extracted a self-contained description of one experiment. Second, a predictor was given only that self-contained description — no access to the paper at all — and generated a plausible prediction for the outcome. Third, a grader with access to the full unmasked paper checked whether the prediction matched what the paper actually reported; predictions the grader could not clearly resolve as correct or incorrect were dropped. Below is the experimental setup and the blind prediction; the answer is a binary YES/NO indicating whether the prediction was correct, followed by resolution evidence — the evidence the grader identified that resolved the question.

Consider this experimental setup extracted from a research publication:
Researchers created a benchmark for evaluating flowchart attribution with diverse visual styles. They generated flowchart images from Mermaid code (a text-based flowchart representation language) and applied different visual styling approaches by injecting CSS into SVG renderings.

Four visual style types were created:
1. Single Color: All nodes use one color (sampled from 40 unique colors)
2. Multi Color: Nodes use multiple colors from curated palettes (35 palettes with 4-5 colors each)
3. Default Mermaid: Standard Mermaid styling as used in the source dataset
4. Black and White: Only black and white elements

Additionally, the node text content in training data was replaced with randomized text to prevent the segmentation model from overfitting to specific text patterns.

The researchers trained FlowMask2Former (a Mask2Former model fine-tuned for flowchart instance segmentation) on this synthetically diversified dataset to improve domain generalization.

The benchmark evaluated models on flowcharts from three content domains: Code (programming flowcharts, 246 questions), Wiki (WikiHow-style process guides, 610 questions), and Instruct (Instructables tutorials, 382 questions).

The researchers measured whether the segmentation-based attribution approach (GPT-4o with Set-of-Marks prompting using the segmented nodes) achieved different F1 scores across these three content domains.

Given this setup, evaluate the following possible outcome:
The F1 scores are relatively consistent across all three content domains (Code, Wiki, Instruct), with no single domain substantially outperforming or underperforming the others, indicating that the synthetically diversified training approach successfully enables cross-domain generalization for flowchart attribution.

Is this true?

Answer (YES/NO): NO